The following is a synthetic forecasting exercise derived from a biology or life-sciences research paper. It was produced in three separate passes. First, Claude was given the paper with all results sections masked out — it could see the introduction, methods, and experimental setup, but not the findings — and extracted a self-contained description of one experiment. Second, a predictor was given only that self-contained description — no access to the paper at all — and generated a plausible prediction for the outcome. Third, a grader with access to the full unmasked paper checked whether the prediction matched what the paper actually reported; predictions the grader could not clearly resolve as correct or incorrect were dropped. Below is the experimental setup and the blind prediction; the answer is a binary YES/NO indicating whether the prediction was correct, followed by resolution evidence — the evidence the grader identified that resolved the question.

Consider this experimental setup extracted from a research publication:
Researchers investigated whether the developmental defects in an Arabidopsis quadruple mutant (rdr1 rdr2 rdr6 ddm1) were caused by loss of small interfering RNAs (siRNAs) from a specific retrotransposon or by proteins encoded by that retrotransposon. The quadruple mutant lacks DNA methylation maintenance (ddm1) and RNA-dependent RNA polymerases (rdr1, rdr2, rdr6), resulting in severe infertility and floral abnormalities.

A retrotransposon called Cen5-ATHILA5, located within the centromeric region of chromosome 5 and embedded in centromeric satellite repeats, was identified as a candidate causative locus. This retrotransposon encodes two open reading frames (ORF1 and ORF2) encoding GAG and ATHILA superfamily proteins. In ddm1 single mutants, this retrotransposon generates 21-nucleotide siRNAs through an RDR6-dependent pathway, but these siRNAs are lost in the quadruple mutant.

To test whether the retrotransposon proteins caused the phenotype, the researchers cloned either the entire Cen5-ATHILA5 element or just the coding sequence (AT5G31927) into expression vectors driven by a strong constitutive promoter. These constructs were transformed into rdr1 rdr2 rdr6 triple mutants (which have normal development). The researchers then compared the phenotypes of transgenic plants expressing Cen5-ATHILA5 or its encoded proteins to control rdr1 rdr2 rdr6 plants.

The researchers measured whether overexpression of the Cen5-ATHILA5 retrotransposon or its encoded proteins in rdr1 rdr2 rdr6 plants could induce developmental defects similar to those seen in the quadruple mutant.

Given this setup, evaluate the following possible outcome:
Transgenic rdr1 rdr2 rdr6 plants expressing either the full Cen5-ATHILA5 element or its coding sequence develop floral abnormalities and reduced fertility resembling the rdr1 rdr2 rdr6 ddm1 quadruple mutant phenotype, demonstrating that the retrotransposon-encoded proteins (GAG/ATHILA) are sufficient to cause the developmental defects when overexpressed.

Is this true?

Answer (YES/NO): NO